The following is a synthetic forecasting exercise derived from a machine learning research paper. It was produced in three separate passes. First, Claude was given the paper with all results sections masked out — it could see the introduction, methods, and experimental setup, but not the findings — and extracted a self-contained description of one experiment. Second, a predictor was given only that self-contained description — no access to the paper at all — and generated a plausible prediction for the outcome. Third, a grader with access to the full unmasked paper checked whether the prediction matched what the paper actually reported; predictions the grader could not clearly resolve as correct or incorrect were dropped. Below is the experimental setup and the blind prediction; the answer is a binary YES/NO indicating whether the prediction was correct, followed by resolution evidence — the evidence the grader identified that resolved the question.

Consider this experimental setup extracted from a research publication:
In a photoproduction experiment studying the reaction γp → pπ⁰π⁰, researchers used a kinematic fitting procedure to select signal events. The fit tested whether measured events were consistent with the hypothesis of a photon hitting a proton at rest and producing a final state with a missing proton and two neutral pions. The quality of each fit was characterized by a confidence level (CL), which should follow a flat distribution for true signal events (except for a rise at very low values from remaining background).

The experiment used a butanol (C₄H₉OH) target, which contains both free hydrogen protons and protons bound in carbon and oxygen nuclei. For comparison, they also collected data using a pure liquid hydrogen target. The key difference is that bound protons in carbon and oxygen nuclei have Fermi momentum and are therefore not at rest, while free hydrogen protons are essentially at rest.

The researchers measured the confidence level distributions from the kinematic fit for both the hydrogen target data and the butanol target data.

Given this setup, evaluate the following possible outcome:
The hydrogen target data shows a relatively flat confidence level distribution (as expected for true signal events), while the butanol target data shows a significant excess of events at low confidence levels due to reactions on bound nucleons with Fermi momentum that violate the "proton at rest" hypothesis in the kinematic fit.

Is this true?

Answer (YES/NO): YES